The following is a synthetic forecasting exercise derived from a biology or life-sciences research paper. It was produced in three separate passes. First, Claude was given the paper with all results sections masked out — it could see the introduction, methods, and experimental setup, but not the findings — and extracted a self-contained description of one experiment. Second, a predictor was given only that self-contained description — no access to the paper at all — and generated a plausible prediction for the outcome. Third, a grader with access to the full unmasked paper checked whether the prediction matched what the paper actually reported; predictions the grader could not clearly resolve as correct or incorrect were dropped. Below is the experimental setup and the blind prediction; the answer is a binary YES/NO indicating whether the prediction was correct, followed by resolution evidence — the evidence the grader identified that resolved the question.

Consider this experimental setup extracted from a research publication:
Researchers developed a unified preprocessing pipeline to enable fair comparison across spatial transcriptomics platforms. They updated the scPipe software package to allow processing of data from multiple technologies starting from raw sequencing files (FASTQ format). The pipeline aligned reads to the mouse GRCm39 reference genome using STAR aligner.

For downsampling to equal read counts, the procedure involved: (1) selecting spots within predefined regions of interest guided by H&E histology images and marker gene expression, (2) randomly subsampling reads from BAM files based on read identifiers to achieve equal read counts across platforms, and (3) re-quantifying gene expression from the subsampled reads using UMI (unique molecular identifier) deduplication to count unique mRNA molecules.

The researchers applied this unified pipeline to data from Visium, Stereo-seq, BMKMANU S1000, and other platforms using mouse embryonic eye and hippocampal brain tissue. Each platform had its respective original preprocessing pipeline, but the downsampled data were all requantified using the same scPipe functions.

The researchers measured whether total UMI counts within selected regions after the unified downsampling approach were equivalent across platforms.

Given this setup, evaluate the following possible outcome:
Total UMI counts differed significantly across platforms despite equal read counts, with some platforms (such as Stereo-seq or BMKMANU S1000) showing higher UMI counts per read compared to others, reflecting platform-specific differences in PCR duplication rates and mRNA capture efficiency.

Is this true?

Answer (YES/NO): NO